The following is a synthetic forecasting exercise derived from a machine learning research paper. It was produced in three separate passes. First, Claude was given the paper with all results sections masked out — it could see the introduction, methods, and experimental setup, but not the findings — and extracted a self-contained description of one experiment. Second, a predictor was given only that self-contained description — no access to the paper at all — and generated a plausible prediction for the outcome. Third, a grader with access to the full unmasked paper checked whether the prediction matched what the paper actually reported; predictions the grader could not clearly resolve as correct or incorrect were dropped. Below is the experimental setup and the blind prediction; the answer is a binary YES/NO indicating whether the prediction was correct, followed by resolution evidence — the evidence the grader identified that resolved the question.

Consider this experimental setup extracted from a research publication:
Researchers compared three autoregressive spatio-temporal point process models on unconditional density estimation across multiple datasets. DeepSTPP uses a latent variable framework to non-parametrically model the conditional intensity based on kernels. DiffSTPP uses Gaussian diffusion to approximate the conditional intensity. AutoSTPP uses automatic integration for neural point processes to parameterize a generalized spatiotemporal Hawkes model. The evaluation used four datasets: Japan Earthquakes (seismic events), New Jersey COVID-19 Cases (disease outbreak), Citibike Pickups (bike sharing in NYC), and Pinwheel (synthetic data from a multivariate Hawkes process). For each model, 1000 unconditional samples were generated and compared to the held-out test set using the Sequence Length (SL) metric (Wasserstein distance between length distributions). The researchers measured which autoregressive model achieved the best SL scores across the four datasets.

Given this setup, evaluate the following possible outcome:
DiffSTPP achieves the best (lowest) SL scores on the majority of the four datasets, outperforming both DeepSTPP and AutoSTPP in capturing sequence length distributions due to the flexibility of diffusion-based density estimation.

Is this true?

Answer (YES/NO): NO